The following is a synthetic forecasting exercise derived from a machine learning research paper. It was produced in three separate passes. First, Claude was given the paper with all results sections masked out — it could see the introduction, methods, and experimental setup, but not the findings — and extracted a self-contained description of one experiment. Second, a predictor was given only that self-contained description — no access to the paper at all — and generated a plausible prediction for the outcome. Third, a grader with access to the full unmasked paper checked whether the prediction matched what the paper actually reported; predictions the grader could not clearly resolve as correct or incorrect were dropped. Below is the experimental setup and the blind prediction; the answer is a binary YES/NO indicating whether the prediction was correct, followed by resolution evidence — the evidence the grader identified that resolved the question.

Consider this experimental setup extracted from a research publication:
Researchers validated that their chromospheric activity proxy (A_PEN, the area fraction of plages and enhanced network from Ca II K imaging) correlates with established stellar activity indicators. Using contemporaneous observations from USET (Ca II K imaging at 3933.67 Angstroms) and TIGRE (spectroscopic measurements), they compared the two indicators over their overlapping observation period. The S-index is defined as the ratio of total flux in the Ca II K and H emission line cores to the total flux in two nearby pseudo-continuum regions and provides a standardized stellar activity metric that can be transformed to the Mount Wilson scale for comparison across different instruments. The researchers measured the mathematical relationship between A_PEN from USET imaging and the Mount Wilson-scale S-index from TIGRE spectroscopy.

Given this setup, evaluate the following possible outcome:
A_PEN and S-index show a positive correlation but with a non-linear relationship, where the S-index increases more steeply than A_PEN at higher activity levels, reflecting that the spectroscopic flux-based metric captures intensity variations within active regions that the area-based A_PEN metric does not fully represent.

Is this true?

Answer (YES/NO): NO